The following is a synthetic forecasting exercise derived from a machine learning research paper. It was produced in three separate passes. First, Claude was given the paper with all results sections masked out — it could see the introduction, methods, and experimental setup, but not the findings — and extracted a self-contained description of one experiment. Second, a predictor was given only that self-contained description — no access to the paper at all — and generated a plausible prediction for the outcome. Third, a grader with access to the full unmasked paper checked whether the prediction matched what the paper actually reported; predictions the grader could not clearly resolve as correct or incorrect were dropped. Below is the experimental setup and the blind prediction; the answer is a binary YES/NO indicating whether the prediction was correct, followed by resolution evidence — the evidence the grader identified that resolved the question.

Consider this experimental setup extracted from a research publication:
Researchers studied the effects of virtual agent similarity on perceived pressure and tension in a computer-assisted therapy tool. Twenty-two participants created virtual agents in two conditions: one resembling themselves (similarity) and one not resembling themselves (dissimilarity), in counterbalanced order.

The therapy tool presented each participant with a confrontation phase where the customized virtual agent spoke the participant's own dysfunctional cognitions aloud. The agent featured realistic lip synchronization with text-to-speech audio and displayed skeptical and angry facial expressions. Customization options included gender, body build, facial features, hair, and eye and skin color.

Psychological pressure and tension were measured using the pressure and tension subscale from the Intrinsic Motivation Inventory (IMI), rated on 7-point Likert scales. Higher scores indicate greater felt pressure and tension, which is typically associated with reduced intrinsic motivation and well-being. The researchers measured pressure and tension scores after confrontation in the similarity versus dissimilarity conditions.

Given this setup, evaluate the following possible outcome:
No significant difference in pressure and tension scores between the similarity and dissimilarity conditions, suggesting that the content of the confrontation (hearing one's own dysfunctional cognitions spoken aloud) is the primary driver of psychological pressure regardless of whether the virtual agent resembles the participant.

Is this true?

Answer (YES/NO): YES